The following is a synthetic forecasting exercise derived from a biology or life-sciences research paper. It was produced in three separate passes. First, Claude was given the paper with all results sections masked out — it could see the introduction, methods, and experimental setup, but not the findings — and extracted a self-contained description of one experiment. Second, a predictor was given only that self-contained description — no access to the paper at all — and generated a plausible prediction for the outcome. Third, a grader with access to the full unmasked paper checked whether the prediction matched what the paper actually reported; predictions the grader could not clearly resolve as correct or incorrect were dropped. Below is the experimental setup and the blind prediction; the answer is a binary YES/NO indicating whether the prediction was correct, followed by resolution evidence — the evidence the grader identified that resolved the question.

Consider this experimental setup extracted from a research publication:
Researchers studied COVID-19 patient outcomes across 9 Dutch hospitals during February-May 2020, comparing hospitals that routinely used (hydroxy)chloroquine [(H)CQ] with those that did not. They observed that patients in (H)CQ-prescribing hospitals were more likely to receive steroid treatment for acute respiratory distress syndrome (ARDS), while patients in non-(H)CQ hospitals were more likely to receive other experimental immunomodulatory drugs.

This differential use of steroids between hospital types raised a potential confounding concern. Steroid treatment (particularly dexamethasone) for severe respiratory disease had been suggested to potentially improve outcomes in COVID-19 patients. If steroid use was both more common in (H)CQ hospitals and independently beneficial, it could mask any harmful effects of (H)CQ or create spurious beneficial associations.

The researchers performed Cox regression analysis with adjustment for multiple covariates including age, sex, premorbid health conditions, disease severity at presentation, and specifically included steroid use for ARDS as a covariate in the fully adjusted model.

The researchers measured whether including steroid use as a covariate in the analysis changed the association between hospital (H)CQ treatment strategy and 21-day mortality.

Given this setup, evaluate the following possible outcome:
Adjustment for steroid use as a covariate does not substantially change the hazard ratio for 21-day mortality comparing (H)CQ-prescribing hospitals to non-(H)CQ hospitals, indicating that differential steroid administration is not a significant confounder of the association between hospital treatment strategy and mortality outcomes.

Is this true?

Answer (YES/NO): YES